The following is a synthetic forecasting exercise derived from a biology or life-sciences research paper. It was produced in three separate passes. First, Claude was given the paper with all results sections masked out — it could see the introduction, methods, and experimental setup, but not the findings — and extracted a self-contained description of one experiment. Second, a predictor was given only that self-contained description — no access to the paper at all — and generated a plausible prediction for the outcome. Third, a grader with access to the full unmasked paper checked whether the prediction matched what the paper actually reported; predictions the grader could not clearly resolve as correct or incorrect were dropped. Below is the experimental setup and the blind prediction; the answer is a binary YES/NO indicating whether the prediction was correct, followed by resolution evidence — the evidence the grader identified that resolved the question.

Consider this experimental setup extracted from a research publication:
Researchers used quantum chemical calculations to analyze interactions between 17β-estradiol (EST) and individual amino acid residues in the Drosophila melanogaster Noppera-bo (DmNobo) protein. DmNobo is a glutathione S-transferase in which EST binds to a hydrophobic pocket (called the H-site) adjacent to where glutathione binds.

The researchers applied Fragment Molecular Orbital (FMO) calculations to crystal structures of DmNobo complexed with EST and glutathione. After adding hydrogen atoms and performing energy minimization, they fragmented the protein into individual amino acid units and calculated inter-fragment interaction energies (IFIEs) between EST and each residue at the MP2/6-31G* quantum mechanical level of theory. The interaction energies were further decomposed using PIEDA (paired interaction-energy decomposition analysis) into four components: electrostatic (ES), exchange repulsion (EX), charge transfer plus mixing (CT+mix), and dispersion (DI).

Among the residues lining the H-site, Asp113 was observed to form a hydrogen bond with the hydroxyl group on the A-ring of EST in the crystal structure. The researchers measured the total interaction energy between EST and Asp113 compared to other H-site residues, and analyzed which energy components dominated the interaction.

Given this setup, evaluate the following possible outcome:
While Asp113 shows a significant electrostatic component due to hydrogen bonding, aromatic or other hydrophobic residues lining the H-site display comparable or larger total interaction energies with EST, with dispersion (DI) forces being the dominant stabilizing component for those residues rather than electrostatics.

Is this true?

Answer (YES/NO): NO